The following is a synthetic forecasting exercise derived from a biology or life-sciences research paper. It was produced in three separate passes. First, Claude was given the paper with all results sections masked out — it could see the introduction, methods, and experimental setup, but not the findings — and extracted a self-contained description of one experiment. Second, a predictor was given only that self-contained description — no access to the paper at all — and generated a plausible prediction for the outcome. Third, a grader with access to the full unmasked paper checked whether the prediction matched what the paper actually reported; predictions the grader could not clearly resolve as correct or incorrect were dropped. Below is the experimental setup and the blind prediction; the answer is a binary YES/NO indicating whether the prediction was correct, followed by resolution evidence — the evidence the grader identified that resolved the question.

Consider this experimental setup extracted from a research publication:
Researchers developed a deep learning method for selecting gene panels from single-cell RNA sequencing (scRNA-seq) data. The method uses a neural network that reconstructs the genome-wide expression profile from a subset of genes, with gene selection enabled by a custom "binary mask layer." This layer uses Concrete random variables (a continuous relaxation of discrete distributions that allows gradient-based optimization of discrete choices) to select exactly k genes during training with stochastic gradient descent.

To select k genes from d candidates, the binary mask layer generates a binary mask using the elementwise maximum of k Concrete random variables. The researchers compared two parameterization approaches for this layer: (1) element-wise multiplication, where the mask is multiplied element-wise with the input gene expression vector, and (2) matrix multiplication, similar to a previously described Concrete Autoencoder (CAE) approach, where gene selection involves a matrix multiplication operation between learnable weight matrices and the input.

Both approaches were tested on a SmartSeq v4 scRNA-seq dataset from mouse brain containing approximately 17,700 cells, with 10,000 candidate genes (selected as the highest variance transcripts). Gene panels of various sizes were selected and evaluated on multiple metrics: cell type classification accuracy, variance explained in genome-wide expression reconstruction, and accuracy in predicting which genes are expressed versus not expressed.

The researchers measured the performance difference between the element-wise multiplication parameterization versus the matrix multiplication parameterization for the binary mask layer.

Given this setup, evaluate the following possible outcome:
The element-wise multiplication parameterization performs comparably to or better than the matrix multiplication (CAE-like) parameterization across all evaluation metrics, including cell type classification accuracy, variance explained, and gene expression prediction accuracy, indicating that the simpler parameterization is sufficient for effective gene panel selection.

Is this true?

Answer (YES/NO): YES